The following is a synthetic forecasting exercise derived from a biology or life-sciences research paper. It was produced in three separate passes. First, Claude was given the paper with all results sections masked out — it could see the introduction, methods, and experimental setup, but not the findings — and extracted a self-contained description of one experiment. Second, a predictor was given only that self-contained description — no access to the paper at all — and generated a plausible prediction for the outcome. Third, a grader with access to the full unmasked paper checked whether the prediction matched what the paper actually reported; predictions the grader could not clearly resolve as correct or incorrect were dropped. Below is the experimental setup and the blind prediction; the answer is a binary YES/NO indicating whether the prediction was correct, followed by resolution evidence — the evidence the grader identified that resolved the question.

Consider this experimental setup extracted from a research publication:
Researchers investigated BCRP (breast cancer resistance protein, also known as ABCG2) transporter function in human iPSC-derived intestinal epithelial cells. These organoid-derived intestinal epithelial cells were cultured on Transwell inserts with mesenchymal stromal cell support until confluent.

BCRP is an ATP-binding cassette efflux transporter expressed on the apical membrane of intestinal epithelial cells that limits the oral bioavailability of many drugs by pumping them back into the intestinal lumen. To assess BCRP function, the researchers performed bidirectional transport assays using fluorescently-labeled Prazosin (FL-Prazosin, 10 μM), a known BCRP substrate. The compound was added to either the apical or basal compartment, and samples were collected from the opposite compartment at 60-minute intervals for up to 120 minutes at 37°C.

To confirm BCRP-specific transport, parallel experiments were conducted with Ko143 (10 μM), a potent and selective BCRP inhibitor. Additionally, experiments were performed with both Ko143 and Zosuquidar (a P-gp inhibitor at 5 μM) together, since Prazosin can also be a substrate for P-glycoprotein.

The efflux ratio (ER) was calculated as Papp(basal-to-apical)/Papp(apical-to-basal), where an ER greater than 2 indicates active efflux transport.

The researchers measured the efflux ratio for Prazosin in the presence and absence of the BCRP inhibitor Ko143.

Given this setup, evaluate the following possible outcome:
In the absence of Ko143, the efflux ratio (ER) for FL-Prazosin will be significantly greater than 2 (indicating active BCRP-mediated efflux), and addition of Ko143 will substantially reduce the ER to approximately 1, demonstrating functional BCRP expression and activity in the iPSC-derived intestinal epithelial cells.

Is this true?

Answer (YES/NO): NO